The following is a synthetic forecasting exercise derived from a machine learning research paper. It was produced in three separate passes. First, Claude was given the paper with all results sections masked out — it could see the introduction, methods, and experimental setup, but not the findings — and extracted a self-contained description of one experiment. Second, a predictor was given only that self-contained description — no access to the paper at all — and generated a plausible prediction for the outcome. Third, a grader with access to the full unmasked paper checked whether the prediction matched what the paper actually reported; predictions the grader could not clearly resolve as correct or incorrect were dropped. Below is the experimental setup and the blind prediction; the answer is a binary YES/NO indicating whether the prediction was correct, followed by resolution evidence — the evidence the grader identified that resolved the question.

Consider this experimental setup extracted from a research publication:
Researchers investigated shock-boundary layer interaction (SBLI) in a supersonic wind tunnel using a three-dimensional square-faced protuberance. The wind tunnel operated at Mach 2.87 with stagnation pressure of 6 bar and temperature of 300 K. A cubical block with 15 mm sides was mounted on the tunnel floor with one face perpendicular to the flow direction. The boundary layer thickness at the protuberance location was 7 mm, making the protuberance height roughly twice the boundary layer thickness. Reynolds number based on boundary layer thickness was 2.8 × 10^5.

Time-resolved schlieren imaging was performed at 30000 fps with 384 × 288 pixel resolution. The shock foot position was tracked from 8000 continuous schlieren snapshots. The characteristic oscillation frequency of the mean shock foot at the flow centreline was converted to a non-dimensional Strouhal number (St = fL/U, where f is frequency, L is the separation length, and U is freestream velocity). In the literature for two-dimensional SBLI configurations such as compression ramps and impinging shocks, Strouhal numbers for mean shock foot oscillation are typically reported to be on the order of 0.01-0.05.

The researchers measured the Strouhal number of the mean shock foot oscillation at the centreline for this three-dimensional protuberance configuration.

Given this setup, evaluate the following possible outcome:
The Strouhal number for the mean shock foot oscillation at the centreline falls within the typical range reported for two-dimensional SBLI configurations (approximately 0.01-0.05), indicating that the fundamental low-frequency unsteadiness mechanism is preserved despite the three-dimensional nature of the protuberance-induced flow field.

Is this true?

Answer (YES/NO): YES